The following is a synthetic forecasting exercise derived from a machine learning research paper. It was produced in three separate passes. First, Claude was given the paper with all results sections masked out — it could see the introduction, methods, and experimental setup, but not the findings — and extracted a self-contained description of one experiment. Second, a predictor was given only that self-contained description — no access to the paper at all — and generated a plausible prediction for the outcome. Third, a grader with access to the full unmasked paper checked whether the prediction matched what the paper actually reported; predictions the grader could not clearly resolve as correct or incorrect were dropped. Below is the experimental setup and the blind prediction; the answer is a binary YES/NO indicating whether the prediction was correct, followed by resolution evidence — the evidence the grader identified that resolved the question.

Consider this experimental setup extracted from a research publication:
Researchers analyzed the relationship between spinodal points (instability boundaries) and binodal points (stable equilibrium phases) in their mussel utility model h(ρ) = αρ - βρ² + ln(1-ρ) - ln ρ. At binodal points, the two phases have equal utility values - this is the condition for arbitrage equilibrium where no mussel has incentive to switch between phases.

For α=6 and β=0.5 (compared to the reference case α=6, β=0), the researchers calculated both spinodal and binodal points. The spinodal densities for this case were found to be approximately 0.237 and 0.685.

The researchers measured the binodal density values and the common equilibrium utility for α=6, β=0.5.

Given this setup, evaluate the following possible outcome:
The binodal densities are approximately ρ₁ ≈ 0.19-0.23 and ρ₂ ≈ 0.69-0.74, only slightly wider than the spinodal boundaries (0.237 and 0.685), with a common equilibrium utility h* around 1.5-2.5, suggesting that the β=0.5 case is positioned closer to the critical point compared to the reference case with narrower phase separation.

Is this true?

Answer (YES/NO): NO